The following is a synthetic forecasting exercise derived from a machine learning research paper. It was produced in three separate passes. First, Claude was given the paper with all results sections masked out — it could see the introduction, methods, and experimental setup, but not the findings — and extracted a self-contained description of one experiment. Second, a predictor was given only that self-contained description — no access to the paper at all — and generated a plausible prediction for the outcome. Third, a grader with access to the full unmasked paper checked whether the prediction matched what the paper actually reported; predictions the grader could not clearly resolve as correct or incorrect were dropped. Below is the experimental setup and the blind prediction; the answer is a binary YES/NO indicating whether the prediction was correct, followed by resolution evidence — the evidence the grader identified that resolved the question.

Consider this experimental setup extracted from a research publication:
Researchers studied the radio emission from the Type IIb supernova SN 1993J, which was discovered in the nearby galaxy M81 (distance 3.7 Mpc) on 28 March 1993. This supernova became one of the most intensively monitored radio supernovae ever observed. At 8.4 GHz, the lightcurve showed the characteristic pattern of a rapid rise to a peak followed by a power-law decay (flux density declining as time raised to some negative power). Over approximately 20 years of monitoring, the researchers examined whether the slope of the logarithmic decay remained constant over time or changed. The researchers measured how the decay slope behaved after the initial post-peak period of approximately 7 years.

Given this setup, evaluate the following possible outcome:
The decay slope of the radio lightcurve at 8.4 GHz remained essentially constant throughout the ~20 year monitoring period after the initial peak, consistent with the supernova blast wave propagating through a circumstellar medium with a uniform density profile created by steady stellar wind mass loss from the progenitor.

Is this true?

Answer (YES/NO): NO